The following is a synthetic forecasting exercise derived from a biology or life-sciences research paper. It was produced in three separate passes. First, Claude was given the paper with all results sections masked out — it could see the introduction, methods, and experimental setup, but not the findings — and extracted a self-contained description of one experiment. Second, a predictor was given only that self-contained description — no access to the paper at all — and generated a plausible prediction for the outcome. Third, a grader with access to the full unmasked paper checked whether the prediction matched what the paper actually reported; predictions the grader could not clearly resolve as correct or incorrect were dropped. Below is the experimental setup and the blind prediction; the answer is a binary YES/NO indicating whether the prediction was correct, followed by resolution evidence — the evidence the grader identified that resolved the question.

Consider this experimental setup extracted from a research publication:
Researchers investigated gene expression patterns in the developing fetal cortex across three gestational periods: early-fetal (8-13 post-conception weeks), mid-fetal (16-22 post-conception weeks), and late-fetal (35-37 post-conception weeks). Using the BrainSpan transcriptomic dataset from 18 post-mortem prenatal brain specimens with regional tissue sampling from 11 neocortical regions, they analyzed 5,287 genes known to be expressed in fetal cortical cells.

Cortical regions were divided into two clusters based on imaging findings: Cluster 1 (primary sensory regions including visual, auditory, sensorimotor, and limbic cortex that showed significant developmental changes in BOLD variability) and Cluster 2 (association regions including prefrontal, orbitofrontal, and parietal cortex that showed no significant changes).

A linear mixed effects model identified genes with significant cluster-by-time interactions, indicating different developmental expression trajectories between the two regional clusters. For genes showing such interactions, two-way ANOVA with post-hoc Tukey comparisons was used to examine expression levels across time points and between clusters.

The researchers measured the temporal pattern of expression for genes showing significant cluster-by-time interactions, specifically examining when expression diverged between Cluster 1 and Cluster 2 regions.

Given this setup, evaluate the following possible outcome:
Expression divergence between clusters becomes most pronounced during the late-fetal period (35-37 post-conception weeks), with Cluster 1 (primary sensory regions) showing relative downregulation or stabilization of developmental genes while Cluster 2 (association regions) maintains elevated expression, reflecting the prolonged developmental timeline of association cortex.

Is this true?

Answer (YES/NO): NO